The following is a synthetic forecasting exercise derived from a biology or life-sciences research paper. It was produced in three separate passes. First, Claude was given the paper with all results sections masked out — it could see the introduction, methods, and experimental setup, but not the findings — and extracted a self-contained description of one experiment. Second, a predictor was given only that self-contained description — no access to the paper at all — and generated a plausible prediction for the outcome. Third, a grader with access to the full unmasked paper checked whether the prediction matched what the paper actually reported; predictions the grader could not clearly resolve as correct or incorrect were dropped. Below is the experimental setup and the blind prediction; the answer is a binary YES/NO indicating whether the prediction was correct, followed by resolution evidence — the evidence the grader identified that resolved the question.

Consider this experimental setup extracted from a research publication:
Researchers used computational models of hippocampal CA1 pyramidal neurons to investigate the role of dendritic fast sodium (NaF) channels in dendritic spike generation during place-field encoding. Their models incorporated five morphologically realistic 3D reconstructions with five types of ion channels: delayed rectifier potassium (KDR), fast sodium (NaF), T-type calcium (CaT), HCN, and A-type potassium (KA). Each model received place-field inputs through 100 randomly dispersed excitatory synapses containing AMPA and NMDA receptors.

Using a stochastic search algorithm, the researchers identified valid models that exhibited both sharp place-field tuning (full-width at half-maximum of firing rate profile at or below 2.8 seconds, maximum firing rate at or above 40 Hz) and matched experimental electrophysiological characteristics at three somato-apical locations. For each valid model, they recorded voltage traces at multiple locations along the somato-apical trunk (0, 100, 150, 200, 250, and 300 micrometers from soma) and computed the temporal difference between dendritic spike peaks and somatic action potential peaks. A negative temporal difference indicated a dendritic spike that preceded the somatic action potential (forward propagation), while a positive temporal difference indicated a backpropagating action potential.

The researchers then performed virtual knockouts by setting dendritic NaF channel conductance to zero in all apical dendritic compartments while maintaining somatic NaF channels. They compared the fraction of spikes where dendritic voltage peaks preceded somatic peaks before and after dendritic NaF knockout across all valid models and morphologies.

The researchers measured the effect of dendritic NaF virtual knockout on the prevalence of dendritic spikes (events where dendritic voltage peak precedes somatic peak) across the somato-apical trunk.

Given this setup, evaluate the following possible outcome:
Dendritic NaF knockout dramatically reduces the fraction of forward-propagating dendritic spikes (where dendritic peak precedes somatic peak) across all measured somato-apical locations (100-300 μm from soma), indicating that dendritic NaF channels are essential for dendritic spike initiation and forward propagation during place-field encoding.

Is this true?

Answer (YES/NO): YES